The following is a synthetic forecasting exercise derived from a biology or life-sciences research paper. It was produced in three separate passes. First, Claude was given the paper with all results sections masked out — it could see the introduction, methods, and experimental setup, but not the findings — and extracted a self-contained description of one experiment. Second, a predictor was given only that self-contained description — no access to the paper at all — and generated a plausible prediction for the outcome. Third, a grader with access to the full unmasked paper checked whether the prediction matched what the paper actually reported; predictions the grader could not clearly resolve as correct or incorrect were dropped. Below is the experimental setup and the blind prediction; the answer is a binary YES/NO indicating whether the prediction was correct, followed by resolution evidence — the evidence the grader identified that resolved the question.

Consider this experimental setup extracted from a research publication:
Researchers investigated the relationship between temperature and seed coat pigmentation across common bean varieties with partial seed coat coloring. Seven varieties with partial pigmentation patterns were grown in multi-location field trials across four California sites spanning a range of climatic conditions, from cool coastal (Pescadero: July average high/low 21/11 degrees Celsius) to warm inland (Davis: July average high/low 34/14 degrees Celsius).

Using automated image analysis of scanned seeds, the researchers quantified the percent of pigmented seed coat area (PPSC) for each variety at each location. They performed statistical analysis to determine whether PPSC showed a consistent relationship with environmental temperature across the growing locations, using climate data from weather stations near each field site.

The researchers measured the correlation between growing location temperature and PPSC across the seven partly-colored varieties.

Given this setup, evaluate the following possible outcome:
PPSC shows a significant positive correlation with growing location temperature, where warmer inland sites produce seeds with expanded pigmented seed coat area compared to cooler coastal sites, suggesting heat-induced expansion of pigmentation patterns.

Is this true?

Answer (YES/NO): YES